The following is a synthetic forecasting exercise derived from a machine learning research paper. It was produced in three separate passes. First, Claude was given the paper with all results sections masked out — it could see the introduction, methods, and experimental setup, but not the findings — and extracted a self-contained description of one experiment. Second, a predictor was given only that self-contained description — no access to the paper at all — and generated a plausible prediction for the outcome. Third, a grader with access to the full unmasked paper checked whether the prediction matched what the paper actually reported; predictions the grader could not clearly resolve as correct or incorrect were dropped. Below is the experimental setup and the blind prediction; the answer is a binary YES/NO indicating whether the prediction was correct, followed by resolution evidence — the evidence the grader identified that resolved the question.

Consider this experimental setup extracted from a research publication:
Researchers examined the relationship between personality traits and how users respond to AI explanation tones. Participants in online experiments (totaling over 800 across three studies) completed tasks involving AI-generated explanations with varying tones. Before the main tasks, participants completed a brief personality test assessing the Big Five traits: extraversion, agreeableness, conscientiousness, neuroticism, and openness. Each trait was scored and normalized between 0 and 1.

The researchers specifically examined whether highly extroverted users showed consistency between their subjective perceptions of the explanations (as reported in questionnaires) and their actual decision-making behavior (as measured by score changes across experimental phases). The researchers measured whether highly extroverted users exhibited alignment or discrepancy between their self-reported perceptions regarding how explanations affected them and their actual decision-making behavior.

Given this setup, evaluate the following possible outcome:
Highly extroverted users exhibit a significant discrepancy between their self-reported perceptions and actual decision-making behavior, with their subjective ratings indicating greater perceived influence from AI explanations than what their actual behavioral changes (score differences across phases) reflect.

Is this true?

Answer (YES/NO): YES